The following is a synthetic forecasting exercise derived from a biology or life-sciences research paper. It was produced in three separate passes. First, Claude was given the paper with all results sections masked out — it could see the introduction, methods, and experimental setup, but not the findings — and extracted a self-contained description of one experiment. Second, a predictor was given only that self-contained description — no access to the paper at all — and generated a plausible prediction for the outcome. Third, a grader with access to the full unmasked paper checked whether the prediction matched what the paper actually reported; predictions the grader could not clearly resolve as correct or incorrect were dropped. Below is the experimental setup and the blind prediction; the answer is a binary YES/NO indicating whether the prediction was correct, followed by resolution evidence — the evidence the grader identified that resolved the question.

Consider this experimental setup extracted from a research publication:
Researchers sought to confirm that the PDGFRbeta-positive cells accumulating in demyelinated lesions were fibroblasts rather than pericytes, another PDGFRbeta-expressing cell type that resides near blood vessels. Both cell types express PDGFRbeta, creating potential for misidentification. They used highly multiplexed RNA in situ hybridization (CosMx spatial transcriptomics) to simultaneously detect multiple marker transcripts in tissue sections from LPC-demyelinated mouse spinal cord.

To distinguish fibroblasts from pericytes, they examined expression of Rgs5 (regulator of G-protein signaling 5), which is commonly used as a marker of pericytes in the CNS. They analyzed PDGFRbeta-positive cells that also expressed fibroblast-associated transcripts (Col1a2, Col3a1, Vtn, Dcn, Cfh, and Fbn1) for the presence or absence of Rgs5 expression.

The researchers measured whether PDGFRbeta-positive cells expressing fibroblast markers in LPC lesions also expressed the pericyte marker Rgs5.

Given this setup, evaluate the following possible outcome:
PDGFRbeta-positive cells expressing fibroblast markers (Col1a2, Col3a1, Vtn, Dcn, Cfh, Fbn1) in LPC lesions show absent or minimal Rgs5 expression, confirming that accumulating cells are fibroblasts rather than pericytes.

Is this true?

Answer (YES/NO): YES